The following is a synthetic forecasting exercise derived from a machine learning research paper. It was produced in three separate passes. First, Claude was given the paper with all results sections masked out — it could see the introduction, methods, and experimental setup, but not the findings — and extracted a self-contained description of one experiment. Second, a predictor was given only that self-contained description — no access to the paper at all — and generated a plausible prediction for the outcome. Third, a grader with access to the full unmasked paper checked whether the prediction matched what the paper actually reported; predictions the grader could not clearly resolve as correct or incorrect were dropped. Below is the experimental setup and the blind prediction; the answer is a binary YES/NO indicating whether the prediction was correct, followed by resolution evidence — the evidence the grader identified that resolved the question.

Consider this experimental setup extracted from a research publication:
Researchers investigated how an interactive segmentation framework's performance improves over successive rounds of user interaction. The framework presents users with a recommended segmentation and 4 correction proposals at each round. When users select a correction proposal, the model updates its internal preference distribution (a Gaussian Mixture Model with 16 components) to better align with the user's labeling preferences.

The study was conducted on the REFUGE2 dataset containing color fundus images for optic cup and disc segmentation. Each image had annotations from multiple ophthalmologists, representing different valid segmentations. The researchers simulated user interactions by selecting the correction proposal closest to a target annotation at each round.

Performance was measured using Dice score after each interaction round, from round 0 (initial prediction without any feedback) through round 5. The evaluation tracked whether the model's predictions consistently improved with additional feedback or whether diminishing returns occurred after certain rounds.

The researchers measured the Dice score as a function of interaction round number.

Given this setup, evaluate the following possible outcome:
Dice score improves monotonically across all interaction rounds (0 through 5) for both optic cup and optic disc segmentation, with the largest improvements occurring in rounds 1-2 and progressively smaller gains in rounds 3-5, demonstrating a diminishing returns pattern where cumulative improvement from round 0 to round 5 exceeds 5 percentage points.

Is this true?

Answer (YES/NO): NO